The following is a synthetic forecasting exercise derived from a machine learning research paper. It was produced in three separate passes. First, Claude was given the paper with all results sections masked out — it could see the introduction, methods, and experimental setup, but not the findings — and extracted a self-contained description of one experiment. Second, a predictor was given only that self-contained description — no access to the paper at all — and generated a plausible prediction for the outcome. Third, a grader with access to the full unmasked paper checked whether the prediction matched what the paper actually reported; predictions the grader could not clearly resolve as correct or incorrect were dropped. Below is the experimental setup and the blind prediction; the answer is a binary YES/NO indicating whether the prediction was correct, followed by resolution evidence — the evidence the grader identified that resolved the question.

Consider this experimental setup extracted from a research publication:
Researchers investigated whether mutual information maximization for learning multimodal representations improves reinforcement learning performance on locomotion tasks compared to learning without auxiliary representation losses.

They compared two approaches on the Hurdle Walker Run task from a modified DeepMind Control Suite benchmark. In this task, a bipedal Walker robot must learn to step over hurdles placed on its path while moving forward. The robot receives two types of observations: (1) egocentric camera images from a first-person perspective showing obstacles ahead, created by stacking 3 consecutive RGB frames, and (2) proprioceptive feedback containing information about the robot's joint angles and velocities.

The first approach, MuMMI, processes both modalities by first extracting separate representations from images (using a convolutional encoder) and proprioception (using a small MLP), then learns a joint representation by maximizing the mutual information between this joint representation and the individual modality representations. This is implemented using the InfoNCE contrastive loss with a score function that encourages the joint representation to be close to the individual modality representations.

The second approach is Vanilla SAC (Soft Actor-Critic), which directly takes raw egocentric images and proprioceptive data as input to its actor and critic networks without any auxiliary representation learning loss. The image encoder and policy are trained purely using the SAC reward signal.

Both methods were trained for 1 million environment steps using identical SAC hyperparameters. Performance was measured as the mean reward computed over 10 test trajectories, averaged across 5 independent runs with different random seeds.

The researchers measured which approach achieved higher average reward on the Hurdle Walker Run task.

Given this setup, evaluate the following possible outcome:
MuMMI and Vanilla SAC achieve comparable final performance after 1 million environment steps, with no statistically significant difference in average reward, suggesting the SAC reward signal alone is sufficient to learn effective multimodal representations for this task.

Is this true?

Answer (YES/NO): NO